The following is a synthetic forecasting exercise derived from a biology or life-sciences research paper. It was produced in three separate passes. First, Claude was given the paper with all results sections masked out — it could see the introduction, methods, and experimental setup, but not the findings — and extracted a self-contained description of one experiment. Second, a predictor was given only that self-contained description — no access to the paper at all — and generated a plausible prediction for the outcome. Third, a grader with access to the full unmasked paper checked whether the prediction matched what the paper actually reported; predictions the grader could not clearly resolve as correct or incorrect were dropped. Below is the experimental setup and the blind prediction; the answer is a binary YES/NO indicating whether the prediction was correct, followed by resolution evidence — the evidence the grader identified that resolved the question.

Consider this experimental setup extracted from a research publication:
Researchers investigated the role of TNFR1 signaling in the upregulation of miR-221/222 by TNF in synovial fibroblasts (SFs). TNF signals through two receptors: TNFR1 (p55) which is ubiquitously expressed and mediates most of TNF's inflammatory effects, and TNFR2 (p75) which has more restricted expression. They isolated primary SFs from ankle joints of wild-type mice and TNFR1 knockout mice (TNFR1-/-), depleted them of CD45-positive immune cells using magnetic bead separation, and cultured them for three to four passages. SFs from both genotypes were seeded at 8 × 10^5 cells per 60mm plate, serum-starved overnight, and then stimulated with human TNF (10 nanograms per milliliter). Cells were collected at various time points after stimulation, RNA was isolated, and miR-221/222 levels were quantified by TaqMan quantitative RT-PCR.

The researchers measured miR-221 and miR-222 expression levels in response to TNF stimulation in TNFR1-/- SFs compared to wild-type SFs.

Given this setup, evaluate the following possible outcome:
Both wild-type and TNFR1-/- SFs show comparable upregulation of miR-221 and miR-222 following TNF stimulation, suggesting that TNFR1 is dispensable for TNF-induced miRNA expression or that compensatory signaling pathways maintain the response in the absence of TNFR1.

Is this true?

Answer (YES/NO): NO